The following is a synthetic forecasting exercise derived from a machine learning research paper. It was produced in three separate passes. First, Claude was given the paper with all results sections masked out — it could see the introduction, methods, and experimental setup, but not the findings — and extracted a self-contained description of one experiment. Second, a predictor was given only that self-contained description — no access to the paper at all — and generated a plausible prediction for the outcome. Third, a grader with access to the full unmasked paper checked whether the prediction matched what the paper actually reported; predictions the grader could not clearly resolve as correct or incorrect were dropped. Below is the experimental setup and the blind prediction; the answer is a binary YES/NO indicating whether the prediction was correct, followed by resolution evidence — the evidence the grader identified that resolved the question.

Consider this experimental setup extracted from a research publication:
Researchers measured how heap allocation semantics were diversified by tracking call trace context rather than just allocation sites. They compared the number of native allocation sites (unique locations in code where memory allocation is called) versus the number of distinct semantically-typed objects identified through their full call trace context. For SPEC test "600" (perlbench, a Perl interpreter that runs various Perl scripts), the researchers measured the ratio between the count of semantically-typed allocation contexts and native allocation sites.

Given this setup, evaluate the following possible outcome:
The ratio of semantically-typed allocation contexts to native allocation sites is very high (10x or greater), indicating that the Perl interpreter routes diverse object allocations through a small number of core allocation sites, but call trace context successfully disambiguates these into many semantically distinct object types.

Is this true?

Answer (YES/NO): YES